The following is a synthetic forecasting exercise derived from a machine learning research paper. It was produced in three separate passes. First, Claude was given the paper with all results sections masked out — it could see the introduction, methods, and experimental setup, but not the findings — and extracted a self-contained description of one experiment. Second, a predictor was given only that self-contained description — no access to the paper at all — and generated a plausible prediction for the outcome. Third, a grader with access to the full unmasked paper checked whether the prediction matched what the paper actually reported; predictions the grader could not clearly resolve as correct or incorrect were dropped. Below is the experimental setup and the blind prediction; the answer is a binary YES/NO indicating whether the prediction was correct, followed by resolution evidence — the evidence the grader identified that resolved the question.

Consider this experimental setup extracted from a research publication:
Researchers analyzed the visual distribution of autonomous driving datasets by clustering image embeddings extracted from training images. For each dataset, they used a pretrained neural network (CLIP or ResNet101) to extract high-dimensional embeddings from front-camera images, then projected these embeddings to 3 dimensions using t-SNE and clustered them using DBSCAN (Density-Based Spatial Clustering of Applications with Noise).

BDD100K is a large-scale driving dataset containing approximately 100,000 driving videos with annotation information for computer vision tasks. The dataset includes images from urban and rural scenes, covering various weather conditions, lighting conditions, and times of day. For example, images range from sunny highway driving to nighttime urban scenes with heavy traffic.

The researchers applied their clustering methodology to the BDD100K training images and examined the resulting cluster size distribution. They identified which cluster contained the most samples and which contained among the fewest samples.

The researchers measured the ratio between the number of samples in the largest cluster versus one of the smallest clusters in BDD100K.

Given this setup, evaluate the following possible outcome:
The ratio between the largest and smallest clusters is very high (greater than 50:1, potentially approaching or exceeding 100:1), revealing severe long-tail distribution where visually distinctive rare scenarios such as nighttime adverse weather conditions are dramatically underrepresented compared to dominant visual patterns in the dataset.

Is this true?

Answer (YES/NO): YES